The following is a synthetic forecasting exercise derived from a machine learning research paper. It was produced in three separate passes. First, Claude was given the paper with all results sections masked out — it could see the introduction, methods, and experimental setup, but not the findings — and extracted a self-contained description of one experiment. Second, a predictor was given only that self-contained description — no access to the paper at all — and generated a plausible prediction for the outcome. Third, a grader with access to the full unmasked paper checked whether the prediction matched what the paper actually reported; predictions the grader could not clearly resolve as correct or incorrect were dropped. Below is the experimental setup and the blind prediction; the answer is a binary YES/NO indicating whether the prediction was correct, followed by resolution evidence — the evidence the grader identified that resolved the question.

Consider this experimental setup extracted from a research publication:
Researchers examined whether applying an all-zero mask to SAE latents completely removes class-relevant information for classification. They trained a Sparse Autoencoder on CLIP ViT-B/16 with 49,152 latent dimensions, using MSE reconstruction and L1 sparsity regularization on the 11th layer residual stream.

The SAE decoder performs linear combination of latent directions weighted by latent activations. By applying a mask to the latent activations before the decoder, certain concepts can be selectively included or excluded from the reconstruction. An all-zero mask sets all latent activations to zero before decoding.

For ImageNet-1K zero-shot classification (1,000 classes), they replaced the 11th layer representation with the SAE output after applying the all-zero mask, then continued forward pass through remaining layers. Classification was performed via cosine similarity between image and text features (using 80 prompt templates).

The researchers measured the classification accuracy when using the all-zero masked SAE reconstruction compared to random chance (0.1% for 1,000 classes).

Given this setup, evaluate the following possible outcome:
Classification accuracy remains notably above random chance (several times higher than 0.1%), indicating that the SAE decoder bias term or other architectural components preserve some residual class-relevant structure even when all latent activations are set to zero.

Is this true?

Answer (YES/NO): NO